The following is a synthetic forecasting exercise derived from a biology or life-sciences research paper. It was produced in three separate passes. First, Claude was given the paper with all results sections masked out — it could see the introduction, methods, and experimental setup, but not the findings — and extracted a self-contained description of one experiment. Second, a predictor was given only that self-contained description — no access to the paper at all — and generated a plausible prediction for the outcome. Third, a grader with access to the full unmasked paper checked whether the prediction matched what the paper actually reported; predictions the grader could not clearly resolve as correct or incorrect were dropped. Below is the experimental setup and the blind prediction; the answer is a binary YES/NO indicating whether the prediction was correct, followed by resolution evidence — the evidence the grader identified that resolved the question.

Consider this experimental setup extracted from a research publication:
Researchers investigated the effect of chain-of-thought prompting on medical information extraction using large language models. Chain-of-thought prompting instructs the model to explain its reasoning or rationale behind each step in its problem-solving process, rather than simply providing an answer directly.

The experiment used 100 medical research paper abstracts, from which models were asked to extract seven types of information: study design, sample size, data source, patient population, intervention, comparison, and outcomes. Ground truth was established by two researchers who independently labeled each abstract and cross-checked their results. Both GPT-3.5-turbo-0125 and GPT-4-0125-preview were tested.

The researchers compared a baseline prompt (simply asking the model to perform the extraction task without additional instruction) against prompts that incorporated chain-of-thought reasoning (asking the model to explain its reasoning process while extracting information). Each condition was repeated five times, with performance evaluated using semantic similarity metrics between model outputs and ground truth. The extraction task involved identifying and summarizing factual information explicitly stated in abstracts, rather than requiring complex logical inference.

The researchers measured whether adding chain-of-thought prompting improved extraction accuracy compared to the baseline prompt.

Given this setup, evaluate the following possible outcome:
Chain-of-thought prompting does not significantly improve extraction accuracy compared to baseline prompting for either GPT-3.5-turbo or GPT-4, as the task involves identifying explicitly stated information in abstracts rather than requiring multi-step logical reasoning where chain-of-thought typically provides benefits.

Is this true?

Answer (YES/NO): YES